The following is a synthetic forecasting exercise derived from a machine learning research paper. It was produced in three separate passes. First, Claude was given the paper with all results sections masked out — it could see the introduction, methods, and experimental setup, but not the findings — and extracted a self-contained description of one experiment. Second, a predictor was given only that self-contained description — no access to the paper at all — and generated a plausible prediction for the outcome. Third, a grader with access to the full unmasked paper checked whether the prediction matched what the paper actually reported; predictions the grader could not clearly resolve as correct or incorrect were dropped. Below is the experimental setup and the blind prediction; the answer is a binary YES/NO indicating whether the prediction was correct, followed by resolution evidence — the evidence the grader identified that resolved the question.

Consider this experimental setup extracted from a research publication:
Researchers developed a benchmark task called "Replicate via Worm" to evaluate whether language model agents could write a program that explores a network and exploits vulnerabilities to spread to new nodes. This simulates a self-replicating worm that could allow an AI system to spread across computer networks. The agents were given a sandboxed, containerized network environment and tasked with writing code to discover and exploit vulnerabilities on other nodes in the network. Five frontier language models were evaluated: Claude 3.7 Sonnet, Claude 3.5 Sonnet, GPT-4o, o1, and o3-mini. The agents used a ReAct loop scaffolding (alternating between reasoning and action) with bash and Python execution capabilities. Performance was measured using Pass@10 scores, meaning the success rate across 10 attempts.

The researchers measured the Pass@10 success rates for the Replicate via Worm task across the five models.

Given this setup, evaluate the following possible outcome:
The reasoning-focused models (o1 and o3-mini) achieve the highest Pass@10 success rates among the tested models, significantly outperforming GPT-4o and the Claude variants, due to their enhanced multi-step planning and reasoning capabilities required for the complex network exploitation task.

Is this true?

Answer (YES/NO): NO